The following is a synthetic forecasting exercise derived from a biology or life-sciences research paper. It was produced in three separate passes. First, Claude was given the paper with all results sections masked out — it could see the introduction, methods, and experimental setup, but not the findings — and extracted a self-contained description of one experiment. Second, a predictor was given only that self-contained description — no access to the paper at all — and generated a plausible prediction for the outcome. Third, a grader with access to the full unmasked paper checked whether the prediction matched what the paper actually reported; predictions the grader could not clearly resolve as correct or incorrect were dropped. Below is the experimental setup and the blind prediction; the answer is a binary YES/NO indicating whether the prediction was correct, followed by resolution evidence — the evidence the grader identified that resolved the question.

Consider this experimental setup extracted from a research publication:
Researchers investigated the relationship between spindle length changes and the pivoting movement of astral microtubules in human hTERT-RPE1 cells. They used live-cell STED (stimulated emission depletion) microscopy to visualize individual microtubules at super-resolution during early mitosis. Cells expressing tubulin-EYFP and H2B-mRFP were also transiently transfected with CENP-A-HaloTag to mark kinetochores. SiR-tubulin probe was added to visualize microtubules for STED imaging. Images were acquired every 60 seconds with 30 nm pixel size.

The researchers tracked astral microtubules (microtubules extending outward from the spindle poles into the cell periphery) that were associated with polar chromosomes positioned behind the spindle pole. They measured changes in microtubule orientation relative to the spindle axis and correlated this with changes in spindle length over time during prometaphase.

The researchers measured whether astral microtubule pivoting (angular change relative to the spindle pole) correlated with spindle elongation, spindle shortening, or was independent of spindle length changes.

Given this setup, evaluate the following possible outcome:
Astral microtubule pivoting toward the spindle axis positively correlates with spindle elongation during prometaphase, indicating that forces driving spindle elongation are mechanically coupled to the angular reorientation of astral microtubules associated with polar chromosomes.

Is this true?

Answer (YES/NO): YES